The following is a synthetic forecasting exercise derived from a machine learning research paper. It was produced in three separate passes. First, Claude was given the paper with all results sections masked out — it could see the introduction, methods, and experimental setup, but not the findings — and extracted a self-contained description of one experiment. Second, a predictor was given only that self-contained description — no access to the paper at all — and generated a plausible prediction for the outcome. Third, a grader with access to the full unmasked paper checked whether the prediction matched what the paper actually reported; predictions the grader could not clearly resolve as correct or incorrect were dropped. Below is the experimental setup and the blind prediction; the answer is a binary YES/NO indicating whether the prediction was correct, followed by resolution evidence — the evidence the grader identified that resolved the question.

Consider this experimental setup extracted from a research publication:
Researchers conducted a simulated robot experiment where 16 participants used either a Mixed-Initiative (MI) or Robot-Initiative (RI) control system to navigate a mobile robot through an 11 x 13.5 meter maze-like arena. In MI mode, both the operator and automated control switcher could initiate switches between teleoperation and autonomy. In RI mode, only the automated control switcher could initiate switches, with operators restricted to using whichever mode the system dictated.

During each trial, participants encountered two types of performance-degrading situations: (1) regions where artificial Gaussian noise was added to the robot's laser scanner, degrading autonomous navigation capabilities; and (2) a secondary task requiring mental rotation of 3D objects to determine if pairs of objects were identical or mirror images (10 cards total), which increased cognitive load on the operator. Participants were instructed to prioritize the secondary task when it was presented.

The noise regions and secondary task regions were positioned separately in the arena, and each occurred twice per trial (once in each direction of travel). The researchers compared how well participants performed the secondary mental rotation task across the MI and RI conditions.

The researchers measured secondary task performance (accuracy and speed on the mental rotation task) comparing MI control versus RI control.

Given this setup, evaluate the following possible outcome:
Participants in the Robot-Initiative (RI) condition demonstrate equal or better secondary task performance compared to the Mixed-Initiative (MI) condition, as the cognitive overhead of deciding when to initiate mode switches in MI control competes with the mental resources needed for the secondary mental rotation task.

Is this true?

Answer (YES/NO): YES